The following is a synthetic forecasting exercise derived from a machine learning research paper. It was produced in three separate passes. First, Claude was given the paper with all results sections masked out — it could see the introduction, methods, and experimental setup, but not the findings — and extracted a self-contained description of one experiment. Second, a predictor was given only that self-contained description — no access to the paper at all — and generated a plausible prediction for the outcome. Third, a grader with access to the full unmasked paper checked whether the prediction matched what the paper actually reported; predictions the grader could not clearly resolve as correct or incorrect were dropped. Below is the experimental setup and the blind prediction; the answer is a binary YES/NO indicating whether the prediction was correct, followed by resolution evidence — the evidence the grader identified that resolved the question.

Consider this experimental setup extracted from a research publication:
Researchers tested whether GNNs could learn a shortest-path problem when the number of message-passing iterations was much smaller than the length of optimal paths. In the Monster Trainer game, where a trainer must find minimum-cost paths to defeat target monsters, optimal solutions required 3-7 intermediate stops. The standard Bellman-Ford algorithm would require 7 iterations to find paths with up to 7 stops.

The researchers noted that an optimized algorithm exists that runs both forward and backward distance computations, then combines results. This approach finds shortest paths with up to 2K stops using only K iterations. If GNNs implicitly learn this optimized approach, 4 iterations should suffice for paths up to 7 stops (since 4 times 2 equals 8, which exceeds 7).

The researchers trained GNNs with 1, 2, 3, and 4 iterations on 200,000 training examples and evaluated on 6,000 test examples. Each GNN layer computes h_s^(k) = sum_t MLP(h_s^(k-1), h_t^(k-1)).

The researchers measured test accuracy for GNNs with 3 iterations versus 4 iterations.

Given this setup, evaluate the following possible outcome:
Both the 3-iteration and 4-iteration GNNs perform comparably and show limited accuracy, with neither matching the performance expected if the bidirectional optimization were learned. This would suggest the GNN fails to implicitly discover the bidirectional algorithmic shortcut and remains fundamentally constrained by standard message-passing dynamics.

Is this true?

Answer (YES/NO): NO